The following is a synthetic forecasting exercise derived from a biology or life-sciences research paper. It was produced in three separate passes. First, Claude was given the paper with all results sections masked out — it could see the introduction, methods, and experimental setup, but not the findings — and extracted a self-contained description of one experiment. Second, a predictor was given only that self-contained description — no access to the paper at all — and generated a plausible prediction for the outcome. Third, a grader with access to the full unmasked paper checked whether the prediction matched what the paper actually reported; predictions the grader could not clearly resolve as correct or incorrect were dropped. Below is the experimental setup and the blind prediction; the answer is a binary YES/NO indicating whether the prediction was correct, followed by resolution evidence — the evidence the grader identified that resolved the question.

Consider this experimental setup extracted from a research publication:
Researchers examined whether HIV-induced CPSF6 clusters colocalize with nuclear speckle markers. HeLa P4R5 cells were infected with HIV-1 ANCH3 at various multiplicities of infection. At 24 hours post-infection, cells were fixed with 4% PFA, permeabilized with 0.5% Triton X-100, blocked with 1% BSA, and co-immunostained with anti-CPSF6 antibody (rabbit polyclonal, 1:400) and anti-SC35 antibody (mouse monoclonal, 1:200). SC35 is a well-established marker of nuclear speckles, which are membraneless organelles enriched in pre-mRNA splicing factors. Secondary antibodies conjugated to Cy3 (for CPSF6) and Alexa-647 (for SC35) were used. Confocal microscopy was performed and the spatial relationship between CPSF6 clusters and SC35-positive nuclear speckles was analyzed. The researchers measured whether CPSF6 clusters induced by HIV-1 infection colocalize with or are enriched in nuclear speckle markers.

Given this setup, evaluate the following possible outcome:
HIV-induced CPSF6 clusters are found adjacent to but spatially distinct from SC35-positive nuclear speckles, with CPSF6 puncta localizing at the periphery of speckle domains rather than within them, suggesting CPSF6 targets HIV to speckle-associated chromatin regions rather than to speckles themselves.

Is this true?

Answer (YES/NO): NO